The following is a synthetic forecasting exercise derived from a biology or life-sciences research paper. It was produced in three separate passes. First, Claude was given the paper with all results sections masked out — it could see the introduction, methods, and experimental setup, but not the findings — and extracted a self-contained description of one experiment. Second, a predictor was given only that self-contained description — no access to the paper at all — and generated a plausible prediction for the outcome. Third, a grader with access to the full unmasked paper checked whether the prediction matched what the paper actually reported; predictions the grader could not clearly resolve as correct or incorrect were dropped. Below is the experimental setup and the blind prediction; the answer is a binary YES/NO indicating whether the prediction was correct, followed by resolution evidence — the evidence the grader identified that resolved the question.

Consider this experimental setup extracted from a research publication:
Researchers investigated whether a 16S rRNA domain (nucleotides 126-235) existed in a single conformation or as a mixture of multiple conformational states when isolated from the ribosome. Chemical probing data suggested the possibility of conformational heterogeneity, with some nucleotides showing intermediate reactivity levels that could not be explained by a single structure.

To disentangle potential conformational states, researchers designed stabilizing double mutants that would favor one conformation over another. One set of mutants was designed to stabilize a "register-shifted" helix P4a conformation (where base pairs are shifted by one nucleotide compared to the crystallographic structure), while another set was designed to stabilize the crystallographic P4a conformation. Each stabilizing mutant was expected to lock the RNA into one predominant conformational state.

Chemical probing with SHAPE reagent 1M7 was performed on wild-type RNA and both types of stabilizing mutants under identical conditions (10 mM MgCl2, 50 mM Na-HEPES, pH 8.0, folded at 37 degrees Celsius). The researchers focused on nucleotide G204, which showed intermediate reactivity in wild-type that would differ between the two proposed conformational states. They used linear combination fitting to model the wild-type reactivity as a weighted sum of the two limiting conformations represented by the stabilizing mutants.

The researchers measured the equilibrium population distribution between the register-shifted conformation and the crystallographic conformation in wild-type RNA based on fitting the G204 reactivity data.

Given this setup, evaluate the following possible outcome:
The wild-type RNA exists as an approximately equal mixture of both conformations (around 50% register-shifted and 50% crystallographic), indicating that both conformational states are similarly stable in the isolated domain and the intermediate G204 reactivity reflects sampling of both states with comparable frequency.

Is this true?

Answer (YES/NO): NO